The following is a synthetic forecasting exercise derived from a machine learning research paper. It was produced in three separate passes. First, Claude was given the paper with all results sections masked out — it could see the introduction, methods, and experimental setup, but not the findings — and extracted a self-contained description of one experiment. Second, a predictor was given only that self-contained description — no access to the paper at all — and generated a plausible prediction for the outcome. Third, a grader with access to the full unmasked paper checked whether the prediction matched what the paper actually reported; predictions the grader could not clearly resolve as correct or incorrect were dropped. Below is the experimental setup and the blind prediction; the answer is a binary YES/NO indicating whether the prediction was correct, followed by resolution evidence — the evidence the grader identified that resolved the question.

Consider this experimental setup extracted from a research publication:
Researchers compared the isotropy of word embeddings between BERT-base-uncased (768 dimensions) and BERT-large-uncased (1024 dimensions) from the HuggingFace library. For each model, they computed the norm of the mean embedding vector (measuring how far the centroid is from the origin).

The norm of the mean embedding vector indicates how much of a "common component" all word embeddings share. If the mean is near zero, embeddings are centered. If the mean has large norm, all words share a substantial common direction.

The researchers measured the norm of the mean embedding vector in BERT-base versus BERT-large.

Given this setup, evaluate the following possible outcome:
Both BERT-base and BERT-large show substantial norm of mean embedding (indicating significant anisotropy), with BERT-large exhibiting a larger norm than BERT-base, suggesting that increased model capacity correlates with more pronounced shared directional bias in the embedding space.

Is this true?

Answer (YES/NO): NO